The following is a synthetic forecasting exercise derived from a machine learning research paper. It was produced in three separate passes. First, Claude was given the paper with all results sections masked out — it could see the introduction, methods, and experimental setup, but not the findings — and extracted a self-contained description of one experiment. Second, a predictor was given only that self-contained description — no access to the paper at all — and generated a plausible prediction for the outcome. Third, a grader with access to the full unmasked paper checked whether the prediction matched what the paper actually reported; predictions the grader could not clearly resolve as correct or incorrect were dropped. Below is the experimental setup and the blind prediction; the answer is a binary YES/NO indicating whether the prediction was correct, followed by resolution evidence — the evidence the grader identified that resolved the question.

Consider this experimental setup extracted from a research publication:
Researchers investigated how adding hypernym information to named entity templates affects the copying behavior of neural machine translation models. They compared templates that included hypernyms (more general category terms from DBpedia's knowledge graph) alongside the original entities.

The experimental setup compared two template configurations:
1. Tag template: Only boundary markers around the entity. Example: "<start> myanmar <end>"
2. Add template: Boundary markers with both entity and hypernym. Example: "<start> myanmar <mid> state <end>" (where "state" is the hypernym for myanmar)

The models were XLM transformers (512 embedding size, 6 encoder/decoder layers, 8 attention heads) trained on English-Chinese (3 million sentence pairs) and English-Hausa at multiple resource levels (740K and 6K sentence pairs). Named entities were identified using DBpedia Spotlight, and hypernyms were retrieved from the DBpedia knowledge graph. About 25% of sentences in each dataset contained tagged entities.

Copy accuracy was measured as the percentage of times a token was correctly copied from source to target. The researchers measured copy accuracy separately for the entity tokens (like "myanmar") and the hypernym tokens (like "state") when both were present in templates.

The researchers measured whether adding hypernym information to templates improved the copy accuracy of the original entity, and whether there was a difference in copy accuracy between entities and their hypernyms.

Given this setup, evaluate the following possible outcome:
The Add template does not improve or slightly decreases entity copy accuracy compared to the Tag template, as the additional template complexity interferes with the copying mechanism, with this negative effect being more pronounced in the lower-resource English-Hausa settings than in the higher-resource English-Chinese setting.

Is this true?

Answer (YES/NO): NO